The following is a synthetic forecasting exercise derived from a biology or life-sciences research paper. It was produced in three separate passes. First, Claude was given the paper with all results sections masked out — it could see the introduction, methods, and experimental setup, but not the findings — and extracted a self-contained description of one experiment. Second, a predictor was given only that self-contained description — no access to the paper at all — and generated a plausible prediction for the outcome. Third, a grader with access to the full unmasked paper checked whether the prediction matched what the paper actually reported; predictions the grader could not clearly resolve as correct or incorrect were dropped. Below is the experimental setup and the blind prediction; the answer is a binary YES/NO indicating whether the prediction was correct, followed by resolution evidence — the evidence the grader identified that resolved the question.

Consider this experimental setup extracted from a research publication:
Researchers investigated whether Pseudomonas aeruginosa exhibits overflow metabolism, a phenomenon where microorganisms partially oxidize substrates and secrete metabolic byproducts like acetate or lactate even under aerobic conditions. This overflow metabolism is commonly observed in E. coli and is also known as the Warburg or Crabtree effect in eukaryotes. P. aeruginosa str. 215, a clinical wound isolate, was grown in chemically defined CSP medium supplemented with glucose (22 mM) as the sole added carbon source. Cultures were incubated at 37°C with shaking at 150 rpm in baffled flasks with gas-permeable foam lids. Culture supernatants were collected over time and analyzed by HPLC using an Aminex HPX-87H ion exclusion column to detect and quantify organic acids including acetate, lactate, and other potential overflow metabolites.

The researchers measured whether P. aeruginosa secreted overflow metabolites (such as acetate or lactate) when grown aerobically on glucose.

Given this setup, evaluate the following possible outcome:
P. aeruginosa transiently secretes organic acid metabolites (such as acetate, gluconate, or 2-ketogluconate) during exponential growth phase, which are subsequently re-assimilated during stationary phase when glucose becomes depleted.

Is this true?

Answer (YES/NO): NO